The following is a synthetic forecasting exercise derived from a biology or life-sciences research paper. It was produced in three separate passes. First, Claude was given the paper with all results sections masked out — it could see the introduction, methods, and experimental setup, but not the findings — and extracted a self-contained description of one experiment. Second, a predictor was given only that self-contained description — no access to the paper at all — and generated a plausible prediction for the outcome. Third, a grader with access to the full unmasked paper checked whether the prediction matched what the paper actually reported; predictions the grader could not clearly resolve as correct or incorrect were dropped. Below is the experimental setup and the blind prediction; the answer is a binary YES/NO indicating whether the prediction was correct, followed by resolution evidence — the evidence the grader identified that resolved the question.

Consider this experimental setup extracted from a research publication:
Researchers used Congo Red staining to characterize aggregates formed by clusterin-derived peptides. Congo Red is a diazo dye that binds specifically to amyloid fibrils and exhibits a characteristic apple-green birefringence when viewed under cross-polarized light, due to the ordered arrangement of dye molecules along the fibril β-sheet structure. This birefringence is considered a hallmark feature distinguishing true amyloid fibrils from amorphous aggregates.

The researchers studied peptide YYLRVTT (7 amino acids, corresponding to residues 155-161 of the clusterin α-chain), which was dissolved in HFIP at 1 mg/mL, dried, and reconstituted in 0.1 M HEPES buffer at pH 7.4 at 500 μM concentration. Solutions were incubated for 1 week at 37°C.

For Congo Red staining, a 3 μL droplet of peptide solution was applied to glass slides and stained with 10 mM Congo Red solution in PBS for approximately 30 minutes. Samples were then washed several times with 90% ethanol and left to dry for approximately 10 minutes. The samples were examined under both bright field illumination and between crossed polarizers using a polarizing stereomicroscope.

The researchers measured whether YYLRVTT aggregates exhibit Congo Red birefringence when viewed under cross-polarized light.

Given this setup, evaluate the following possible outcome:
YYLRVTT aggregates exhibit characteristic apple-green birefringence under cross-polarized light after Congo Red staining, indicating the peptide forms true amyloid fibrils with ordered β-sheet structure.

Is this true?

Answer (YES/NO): YES